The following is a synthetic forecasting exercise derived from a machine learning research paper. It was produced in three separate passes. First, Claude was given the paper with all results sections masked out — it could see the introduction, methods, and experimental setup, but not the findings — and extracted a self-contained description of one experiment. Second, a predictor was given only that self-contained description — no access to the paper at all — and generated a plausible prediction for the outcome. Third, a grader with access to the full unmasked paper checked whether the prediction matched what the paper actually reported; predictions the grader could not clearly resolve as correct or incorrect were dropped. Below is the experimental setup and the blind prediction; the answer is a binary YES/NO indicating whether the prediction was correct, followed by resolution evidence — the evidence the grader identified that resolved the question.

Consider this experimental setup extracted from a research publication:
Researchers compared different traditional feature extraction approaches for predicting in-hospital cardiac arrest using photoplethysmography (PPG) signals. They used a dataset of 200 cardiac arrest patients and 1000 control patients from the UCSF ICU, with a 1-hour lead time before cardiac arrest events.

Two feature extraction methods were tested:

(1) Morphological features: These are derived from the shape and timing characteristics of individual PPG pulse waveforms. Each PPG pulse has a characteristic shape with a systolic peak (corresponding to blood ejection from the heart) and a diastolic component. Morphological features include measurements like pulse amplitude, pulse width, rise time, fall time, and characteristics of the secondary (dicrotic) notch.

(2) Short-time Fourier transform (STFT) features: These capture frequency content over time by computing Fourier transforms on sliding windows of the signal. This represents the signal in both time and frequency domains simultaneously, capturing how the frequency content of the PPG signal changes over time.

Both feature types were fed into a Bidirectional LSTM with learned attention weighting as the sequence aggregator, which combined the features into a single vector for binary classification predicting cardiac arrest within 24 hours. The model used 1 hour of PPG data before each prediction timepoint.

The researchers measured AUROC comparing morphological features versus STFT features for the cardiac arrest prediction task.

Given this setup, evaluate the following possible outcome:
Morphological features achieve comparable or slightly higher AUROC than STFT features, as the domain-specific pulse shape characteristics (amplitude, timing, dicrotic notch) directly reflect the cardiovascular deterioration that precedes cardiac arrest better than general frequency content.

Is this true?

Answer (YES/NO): NO